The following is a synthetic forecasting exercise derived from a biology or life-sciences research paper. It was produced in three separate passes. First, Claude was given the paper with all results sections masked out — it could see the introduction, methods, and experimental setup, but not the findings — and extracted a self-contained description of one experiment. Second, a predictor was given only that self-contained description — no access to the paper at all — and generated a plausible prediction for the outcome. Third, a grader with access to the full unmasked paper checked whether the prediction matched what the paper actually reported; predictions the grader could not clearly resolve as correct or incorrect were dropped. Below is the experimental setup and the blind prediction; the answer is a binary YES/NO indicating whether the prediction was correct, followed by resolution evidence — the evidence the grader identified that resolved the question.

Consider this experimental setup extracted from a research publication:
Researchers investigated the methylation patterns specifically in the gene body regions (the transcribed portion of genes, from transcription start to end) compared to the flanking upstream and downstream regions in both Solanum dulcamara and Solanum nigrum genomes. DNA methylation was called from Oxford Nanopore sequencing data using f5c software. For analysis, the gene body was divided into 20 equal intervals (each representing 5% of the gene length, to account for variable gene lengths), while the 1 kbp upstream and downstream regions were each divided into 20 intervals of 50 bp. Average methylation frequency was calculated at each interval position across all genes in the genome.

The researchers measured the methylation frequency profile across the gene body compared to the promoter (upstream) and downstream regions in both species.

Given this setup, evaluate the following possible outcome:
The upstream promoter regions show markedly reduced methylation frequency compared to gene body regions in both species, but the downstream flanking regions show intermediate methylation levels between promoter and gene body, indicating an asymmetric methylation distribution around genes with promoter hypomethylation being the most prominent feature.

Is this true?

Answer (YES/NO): NO